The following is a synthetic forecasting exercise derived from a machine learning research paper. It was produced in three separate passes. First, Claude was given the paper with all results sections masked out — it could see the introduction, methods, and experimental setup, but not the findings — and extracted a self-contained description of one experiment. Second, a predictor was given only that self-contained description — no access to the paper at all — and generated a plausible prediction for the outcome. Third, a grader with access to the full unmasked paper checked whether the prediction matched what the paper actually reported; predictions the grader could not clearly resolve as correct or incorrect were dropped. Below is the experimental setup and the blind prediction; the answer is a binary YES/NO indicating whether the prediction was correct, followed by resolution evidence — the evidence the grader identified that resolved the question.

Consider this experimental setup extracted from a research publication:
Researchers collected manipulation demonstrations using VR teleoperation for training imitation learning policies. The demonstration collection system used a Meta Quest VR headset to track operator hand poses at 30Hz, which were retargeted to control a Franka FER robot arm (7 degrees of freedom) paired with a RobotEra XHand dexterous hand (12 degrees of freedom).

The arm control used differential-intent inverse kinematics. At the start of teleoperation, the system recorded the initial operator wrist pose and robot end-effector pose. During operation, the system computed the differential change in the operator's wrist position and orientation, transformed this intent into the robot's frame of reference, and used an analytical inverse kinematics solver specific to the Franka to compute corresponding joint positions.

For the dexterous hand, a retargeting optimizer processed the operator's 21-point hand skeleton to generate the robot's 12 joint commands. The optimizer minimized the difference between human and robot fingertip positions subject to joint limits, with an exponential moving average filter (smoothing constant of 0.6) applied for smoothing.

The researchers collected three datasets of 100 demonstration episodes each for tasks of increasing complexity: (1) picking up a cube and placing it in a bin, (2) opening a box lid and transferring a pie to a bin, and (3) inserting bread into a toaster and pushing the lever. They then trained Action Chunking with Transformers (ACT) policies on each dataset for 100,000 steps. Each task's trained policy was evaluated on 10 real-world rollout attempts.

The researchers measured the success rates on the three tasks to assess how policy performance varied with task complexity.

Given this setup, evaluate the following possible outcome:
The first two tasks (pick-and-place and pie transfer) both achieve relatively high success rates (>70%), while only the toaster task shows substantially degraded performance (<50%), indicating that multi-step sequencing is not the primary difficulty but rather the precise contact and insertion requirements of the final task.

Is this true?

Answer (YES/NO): NO